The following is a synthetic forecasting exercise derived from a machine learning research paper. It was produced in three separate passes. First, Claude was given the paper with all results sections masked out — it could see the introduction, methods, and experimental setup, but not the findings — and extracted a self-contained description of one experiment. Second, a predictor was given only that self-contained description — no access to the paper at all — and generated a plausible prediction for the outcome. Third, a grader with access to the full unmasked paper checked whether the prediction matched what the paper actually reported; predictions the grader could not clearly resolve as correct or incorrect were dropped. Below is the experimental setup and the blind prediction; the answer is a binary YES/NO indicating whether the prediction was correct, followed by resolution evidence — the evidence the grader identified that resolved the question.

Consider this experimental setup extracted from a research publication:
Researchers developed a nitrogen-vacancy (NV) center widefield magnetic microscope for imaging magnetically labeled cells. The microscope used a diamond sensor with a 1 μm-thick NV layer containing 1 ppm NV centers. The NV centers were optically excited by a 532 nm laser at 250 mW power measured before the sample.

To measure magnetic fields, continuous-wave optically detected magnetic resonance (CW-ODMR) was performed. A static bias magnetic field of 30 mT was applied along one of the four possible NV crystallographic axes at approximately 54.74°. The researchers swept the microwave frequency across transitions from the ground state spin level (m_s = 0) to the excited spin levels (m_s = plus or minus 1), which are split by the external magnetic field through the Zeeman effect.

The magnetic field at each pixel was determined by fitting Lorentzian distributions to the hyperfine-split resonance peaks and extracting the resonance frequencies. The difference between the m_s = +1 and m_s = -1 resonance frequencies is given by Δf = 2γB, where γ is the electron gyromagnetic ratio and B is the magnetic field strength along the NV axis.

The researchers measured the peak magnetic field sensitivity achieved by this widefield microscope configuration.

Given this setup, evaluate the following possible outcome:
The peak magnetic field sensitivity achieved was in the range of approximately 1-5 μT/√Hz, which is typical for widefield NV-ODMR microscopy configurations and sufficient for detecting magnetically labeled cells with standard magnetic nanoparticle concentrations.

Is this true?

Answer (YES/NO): NO